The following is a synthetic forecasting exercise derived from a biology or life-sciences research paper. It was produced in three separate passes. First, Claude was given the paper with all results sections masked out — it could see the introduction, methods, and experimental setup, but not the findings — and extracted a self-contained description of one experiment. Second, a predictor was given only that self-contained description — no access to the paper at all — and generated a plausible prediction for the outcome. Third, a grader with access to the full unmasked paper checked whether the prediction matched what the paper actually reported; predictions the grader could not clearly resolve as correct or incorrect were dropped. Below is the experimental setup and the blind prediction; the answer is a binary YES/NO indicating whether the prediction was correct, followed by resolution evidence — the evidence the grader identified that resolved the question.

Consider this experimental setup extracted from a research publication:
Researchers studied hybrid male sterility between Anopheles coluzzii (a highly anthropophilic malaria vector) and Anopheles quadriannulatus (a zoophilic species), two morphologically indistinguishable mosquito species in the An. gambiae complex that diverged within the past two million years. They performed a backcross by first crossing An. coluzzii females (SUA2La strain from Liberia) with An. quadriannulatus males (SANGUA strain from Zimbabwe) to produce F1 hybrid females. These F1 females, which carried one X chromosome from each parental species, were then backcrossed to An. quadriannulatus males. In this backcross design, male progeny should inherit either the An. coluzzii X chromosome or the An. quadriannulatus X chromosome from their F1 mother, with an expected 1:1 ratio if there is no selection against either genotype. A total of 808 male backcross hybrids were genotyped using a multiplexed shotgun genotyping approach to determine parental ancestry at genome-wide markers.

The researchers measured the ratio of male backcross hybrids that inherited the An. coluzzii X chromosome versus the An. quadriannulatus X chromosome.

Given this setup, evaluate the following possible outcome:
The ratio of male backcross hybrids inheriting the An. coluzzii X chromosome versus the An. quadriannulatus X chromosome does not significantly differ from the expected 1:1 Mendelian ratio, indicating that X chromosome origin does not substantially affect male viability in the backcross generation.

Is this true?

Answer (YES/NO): NO